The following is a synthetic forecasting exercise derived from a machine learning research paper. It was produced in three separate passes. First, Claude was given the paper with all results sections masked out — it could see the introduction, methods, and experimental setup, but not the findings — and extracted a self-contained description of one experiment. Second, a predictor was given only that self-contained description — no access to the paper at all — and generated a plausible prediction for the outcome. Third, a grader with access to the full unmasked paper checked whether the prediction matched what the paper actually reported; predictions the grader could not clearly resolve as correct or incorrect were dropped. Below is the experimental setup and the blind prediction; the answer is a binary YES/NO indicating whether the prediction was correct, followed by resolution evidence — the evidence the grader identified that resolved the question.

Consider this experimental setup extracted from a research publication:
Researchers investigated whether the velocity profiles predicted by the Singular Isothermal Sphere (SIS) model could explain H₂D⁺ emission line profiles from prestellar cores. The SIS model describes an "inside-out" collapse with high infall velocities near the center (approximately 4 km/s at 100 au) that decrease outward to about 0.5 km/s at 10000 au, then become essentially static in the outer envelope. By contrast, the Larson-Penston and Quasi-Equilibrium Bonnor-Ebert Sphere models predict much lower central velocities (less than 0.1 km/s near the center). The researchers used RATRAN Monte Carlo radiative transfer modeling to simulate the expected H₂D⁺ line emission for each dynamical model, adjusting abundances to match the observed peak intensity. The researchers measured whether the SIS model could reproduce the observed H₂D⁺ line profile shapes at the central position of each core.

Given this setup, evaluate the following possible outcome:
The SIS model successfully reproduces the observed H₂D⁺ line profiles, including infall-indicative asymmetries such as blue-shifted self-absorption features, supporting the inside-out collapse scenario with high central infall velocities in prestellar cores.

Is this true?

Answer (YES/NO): NO